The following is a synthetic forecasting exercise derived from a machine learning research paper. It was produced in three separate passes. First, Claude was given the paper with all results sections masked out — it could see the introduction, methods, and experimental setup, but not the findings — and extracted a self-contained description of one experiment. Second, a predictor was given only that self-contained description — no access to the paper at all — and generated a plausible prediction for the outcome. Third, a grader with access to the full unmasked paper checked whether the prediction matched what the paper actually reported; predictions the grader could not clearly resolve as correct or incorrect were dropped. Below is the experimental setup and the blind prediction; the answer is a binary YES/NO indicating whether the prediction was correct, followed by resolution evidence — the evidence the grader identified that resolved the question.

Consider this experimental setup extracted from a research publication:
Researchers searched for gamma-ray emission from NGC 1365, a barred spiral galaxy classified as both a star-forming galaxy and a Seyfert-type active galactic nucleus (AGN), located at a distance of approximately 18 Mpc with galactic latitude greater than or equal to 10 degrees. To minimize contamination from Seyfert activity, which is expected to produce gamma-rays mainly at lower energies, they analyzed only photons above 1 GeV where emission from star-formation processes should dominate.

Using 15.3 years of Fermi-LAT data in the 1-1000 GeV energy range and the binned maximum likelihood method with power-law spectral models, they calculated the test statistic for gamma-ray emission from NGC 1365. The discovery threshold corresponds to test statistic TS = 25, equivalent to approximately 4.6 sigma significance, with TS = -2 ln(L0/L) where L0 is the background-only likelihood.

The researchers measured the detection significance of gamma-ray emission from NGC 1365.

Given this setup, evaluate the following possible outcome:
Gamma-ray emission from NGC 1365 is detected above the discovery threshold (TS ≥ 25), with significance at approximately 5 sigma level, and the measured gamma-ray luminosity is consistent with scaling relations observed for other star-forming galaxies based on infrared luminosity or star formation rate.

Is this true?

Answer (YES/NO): NO